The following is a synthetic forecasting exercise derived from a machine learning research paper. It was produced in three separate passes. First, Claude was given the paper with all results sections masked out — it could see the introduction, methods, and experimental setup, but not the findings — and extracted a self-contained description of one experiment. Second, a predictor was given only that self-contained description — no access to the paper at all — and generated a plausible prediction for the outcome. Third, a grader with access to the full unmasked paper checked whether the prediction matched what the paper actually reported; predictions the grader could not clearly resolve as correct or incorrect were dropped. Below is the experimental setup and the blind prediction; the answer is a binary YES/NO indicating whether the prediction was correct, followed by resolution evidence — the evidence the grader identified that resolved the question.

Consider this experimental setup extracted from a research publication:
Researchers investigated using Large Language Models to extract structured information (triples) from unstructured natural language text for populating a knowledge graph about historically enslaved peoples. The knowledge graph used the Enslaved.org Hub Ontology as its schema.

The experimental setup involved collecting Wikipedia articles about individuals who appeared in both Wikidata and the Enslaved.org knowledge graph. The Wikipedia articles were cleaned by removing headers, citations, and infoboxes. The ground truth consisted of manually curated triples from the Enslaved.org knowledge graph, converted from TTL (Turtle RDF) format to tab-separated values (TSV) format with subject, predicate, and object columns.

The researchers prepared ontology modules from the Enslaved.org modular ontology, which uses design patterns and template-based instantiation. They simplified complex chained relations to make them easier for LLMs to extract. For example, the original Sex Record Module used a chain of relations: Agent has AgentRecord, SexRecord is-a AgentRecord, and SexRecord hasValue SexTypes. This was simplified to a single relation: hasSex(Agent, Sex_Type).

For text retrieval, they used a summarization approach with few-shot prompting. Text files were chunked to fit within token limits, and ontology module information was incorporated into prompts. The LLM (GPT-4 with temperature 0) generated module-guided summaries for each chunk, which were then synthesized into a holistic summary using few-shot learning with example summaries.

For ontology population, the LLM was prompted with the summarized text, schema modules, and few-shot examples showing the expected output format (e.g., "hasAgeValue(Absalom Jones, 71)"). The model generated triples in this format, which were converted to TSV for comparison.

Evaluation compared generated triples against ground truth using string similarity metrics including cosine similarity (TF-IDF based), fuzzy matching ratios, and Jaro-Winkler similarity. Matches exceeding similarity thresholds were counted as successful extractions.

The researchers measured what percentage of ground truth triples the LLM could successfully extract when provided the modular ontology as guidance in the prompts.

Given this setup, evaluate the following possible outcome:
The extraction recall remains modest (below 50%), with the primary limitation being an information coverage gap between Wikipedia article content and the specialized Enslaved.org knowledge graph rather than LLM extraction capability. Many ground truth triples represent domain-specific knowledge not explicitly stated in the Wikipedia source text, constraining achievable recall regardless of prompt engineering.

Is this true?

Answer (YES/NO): NO